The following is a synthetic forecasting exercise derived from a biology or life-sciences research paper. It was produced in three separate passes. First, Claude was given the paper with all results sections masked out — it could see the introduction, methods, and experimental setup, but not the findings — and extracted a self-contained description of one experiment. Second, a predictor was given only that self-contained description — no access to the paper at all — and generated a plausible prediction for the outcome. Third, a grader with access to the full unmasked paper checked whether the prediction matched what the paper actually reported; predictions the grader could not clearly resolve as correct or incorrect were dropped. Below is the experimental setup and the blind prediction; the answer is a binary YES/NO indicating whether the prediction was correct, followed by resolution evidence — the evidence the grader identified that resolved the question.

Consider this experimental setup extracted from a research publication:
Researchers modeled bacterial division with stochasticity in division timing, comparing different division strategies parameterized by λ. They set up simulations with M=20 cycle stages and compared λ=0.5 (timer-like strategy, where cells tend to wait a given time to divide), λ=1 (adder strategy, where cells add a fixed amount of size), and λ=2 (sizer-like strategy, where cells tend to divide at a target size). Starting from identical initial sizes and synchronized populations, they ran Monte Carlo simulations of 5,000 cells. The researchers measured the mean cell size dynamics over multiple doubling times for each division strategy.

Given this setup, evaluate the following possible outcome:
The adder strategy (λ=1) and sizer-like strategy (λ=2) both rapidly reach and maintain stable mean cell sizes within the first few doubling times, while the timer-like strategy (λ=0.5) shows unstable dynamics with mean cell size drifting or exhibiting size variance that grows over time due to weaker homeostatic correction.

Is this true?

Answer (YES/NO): NO